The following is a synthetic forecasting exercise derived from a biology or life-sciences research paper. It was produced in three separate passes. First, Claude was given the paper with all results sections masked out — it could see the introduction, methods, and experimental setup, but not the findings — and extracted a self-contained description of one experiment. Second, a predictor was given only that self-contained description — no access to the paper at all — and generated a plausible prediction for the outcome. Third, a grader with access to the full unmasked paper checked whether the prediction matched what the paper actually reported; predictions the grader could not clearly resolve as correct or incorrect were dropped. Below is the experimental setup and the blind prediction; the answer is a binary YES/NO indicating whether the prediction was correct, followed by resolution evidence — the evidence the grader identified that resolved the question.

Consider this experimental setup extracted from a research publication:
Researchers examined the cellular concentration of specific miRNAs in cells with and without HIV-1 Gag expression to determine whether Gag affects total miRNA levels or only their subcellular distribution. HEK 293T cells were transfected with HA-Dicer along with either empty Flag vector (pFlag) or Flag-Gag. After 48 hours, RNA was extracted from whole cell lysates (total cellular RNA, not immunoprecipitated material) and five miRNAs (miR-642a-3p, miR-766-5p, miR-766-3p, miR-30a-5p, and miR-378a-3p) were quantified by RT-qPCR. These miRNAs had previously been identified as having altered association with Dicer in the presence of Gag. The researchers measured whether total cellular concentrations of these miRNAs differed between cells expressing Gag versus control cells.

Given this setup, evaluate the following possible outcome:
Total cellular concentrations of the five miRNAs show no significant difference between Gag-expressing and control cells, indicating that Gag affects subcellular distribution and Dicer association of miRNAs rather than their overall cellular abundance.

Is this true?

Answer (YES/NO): YES